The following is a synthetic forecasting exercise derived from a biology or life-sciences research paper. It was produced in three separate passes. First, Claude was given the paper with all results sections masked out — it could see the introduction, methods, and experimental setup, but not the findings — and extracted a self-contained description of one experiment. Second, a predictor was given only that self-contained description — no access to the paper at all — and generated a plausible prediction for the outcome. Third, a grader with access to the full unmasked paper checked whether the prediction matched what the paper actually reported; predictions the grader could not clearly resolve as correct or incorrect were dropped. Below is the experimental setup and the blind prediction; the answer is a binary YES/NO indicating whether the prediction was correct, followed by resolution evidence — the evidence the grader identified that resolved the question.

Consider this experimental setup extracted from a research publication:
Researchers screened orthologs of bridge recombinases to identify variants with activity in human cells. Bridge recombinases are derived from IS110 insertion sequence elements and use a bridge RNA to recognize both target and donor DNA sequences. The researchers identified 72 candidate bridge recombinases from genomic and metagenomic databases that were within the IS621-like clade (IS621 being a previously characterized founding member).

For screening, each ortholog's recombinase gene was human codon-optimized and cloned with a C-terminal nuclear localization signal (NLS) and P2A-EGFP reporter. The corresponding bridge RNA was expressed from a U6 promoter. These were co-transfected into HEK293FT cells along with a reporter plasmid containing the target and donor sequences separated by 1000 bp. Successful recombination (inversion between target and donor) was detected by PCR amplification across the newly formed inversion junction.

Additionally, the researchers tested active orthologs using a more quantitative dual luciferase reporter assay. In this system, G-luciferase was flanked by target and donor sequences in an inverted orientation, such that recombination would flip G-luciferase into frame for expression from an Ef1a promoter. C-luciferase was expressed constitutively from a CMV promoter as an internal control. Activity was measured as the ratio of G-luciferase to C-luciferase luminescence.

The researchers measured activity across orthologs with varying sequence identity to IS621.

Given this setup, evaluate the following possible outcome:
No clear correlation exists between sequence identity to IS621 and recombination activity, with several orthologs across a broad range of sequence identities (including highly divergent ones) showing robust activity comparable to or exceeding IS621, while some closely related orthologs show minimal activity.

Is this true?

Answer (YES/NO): NO